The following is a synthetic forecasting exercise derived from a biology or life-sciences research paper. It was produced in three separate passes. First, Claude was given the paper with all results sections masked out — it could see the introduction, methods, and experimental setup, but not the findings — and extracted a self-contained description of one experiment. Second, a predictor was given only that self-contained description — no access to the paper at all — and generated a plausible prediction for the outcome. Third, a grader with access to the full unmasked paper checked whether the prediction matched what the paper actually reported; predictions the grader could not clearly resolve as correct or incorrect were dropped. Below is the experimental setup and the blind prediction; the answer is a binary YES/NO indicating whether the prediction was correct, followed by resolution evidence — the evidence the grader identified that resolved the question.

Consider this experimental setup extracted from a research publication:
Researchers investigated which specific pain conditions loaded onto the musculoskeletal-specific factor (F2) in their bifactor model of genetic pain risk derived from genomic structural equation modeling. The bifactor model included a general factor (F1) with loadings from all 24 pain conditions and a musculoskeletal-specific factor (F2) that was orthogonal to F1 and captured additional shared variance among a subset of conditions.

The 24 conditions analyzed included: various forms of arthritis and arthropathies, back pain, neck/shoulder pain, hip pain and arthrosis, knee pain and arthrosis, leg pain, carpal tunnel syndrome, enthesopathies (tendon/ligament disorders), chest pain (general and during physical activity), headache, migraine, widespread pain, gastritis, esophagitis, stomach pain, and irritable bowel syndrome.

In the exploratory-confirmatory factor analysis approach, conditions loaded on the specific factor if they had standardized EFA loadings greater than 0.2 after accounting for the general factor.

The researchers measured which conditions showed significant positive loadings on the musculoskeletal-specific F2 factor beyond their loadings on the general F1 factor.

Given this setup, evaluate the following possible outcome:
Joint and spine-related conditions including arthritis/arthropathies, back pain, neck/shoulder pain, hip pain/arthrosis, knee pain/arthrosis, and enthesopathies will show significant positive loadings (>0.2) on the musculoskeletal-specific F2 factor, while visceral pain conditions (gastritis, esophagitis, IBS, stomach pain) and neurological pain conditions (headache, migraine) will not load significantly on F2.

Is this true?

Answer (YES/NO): NO